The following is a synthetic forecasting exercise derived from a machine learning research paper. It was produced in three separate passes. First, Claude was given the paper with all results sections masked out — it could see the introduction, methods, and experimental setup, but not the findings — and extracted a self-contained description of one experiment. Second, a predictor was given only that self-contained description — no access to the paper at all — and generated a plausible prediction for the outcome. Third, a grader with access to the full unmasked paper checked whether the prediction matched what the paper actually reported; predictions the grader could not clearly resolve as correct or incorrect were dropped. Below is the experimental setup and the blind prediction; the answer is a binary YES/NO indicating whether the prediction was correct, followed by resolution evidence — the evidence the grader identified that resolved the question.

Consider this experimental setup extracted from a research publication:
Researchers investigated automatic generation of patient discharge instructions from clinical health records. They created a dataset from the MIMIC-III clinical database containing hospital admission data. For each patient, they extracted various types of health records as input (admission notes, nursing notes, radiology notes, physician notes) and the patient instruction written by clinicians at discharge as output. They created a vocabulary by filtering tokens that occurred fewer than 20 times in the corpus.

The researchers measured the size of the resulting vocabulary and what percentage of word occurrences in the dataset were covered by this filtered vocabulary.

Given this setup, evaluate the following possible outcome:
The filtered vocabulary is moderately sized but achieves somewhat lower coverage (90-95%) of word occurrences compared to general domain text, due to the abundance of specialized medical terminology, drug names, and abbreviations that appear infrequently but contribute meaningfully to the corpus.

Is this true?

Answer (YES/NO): NO